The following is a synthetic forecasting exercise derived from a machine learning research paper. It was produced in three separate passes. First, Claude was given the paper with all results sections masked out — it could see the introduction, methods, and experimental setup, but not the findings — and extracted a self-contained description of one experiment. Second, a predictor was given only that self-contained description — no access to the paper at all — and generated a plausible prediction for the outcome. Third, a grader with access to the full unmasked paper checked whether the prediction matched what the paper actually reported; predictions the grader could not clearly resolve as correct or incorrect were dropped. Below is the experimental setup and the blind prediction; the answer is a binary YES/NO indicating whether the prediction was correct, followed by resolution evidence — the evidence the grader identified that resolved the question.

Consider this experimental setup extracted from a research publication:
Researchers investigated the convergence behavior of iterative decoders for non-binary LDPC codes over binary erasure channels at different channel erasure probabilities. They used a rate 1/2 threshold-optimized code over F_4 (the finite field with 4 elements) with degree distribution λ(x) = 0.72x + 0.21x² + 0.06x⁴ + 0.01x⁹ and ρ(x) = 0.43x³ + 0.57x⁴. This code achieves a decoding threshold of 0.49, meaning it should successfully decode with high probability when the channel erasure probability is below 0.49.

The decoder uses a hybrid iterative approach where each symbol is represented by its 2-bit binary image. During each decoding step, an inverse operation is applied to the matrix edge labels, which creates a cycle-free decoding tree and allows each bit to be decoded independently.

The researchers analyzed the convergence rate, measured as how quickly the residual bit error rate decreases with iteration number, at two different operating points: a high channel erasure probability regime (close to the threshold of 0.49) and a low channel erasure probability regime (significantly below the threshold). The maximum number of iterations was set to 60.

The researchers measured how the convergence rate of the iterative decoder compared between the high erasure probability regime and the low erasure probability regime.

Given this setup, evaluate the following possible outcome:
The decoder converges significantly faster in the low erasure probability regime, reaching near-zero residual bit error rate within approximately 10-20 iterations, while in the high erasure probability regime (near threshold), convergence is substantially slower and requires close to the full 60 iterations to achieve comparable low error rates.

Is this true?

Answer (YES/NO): NO